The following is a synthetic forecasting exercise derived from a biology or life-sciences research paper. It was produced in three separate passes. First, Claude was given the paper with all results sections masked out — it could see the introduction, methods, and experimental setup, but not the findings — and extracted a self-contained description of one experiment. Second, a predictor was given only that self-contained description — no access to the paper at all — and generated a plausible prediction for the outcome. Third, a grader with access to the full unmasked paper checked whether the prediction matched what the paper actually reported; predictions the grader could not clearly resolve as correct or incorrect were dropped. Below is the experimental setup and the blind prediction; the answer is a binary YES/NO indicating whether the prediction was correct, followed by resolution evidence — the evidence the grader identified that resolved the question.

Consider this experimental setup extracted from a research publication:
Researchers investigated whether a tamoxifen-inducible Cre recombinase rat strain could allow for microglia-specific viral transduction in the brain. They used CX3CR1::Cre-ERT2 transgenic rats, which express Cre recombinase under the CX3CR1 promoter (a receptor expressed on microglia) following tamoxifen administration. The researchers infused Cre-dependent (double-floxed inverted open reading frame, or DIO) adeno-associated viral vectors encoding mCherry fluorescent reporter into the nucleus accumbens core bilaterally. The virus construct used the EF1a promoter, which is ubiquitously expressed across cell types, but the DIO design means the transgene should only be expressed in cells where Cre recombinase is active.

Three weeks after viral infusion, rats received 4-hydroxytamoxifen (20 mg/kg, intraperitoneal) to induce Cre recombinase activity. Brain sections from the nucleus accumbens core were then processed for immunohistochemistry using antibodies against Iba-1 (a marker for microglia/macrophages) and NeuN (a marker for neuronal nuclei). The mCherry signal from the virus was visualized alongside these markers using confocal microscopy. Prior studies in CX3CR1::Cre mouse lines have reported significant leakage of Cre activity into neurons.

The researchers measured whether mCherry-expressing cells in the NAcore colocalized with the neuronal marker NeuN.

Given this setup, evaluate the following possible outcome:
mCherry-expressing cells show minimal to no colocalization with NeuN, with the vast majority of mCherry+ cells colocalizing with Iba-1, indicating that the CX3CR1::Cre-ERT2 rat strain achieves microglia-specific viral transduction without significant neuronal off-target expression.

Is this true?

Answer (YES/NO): YES